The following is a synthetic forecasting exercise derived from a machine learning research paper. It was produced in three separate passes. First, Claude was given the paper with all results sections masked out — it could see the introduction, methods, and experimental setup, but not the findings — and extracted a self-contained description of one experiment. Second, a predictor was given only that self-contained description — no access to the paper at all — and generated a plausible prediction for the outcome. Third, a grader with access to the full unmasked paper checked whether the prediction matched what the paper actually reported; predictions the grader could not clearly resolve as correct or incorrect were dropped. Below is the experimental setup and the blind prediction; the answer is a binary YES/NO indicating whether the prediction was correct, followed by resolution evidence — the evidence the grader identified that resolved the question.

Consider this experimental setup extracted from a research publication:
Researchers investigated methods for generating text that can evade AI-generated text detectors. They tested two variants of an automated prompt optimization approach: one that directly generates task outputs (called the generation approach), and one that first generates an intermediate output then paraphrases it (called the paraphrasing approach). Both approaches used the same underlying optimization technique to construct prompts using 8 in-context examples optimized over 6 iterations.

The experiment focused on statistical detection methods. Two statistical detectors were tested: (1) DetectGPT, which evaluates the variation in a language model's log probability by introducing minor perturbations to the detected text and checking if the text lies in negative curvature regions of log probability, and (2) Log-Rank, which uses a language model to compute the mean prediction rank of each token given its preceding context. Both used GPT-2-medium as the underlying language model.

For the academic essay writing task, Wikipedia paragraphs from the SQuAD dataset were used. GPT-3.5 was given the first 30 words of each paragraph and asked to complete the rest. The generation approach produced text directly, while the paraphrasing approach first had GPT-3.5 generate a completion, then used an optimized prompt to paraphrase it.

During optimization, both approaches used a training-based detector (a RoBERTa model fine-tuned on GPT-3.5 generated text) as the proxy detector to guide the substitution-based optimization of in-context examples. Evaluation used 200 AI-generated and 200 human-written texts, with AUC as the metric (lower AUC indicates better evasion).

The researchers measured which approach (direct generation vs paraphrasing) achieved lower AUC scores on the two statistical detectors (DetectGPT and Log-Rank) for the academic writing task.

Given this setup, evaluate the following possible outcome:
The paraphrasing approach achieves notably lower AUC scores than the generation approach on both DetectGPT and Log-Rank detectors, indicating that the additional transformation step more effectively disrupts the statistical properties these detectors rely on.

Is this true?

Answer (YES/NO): YES